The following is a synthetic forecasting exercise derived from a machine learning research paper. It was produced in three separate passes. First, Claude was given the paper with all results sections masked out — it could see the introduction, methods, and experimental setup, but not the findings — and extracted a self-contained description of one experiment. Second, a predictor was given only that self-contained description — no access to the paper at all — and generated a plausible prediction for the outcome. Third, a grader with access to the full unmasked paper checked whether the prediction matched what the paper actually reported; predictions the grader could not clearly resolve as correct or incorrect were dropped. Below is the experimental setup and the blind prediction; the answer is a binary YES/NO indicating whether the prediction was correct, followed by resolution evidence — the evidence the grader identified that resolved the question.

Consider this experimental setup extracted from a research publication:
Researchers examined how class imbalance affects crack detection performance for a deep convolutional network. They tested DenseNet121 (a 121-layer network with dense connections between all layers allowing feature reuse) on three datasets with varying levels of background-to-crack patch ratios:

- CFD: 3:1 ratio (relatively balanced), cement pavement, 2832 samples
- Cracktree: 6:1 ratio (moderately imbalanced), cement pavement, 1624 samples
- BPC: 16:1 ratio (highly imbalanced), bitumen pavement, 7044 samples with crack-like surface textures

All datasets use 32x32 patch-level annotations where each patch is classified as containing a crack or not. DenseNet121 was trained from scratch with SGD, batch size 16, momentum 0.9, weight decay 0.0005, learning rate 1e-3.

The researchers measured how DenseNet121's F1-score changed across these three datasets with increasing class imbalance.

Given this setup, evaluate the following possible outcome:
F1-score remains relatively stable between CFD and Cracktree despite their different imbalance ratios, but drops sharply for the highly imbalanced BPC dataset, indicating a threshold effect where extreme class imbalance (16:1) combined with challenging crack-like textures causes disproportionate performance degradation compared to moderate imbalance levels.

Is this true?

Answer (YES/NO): YES